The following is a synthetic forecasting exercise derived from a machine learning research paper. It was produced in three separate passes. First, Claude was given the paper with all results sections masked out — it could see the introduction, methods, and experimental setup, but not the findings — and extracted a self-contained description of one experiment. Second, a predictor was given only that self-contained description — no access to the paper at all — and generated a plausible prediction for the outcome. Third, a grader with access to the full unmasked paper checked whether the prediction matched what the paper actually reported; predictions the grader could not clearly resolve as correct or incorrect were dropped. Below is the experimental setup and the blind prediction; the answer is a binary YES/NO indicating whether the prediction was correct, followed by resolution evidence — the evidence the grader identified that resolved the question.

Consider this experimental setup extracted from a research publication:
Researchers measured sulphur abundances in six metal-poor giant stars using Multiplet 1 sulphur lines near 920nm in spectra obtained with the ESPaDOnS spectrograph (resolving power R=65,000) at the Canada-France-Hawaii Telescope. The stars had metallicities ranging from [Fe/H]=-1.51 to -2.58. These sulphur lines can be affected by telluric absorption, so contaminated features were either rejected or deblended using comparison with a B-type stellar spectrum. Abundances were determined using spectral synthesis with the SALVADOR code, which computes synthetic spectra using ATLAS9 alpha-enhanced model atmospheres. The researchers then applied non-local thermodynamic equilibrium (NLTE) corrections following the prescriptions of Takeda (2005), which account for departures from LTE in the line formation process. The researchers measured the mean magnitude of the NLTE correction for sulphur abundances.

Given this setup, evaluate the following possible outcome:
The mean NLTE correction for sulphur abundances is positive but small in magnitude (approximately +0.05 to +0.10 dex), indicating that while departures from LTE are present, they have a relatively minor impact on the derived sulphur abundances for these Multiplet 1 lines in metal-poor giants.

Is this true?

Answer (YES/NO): NO